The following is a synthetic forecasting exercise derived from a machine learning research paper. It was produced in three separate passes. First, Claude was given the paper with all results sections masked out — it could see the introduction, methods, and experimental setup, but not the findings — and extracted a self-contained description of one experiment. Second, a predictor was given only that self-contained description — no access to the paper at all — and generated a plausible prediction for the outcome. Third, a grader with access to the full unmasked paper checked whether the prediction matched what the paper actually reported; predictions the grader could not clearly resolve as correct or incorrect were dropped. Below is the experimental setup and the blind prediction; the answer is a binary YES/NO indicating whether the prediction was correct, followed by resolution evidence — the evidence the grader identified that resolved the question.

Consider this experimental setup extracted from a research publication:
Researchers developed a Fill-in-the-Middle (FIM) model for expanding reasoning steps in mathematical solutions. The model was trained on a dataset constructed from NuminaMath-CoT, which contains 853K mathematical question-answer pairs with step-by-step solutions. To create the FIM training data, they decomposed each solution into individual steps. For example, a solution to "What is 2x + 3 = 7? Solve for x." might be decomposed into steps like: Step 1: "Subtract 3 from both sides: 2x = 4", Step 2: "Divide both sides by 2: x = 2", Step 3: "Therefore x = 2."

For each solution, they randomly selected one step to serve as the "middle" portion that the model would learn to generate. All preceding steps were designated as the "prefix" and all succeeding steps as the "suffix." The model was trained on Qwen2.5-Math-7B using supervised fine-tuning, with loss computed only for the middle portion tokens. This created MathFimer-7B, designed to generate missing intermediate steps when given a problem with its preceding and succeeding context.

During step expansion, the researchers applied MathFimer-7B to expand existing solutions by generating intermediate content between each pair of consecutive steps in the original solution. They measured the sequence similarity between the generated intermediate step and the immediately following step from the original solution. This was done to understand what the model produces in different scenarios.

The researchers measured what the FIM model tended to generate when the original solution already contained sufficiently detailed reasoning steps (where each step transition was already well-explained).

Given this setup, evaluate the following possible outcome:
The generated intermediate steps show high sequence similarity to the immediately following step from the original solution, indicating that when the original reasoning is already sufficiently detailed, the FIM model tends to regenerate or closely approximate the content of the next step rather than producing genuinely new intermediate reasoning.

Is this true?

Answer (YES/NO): YES